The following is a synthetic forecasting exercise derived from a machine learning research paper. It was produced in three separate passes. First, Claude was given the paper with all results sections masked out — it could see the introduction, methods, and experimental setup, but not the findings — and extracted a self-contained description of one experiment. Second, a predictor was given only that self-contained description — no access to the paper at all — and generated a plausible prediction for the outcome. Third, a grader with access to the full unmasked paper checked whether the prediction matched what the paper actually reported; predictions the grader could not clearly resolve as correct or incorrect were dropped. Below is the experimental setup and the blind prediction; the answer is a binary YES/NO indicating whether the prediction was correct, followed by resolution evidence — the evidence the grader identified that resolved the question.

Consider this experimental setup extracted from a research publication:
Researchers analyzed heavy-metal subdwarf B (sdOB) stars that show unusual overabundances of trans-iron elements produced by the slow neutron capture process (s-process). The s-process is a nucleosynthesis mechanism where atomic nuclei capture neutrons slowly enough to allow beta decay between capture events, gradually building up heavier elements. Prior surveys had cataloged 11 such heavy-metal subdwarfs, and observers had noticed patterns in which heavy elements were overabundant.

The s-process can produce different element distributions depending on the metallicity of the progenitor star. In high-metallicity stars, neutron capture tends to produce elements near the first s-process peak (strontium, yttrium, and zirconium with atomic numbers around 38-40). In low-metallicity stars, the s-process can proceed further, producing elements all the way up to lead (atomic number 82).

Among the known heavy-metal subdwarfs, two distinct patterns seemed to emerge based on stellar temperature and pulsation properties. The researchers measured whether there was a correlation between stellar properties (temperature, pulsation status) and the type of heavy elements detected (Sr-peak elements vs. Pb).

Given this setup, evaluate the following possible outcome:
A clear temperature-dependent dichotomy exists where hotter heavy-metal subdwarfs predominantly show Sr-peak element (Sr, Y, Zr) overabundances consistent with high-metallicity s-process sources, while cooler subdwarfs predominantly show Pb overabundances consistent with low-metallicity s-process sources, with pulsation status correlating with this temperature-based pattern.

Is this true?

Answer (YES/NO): NO